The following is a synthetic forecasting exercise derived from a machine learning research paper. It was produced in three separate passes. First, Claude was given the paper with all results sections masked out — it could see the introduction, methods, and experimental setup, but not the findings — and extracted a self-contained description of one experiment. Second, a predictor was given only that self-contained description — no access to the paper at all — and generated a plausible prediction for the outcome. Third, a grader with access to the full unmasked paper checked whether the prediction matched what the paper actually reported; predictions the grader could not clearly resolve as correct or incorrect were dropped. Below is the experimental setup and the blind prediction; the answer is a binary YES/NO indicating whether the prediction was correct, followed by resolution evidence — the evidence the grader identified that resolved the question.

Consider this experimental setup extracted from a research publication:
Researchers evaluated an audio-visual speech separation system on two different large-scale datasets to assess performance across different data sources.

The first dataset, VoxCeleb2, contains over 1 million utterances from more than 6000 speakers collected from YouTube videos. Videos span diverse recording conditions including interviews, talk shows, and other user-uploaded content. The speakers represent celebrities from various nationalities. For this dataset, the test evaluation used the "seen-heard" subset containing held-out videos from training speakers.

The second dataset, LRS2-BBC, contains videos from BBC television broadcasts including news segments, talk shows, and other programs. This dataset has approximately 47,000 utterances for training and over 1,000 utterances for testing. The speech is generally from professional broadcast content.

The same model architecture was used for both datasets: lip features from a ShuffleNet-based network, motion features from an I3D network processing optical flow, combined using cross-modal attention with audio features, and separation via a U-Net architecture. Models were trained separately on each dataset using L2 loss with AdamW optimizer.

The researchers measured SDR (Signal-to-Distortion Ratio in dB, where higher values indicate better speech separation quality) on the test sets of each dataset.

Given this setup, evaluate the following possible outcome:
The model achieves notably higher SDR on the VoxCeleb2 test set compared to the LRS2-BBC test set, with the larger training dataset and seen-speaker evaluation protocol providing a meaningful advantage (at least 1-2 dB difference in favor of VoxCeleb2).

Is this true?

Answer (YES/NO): NO